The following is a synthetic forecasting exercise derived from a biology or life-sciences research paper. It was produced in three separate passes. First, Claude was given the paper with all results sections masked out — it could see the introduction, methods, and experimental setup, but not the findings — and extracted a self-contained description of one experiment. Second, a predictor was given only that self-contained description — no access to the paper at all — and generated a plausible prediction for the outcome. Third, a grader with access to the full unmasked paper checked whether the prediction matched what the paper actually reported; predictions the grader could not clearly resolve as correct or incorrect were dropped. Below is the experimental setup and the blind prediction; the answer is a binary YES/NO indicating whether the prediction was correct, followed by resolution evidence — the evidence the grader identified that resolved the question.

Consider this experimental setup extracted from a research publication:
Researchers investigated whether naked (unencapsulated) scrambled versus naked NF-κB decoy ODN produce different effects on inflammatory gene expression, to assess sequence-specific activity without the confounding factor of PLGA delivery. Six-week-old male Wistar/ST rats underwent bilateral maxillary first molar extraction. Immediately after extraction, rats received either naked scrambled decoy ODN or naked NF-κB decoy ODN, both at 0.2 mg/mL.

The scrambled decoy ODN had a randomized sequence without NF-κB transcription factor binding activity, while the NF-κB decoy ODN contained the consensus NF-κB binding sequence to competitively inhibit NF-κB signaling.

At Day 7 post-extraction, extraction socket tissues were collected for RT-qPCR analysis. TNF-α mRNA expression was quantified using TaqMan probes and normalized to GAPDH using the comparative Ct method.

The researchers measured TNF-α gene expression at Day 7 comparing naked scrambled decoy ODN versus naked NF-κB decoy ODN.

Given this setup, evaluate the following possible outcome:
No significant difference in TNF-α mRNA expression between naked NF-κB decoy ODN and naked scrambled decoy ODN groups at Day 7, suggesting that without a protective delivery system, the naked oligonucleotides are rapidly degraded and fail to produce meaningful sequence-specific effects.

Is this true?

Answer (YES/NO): YES